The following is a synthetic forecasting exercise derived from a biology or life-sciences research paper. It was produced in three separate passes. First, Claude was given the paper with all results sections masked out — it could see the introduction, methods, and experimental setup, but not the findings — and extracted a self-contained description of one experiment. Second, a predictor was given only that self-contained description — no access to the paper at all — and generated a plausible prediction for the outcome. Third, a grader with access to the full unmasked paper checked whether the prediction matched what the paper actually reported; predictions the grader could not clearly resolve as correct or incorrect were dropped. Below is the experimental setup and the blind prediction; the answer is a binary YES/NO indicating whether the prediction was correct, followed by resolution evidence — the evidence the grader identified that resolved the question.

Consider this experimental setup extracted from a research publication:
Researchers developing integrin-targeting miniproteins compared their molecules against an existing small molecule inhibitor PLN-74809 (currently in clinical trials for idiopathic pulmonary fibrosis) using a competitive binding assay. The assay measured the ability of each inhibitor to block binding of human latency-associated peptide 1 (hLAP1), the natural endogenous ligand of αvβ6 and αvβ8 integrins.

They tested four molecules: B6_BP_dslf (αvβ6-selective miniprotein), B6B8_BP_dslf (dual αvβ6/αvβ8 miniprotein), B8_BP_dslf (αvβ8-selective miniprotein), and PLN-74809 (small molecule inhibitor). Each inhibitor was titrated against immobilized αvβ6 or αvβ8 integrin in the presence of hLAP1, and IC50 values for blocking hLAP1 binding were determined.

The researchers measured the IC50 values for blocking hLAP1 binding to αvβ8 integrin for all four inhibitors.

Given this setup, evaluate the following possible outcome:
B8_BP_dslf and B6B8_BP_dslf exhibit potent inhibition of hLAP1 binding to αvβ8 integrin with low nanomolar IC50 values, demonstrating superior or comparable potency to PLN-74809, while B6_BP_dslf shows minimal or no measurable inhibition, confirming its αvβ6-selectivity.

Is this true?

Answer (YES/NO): YES